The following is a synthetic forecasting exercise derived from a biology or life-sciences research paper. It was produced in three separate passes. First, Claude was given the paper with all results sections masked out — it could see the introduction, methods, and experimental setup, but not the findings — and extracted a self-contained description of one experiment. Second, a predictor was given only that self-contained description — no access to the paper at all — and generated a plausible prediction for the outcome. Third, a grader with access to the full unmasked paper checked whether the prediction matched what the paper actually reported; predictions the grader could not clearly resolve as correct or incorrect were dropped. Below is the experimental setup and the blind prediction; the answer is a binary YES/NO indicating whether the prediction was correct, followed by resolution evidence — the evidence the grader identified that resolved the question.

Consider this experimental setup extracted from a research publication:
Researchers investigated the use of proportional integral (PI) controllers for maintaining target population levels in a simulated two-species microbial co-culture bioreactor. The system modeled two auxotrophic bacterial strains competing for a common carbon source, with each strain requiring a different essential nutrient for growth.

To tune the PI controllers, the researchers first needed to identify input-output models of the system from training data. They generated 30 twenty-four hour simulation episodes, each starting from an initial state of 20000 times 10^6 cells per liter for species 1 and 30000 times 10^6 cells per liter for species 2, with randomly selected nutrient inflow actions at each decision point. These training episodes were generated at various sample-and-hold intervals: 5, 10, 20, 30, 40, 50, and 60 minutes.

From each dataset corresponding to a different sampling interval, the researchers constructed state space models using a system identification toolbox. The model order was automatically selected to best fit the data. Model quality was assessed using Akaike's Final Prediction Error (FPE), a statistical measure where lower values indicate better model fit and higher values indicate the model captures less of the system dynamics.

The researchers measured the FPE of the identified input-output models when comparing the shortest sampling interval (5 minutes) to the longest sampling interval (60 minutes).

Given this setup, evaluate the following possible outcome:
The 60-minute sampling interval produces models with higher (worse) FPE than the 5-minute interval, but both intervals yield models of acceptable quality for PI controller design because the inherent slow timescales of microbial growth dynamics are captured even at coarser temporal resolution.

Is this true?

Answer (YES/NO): NO